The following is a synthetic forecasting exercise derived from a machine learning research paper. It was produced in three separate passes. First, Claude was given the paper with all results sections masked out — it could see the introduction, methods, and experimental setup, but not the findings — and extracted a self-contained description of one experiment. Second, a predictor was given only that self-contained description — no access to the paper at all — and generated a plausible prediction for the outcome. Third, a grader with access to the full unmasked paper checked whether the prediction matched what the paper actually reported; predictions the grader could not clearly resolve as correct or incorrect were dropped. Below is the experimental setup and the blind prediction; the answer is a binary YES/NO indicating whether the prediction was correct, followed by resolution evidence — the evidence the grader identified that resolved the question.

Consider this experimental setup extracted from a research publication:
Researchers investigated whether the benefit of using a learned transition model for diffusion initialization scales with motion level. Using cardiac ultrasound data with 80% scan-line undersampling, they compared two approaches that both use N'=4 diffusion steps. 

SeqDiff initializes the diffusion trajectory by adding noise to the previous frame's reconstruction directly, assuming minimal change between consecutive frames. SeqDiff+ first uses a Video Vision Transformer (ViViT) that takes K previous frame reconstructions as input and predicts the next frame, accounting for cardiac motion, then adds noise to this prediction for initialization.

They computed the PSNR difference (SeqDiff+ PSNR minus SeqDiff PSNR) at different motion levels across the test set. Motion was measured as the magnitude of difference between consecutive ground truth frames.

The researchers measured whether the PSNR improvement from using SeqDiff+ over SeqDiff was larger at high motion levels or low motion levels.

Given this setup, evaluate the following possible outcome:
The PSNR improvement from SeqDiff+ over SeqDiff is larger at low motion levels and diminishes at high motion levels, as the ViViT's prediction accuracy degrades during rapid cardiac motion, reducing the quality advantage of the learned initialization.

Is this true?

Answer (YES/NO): NO